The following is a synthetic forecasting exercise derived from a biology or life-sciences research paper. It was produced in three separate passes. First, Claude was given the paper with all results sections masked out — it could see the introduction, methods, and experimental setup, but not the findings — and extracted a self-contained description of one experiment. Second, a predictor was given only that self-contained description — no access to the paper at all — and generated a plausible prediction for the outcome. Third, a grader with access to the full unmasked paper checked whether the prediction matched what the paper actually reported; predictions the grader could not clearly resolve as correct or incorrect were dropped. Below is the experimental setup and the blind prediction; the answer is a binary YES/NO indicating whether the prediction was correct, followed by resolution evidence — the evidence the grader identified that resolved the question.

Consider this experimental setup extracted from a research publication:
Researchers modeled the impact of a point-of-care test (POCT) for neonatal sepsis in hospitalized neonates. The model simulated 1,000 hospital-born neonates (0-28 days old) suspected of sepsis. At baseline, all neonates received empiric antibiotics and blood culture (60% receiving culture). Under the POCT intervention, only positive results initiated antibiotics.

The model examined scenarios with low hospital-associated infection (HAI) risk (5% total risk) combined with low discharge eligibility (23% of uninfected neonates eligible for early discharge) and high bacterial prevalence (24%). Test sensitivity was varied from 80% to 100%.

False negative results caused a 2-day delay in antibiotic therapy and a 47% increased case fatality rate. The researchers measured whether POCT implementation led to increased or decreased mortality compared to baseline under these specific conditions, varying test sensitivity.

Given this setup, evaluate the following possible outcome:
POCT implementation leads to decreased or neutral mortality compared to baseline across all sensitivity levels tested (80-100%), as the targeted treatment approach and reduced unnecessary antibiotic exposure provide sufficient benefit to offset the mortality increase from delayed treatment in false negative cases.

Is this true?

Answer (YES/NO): NO